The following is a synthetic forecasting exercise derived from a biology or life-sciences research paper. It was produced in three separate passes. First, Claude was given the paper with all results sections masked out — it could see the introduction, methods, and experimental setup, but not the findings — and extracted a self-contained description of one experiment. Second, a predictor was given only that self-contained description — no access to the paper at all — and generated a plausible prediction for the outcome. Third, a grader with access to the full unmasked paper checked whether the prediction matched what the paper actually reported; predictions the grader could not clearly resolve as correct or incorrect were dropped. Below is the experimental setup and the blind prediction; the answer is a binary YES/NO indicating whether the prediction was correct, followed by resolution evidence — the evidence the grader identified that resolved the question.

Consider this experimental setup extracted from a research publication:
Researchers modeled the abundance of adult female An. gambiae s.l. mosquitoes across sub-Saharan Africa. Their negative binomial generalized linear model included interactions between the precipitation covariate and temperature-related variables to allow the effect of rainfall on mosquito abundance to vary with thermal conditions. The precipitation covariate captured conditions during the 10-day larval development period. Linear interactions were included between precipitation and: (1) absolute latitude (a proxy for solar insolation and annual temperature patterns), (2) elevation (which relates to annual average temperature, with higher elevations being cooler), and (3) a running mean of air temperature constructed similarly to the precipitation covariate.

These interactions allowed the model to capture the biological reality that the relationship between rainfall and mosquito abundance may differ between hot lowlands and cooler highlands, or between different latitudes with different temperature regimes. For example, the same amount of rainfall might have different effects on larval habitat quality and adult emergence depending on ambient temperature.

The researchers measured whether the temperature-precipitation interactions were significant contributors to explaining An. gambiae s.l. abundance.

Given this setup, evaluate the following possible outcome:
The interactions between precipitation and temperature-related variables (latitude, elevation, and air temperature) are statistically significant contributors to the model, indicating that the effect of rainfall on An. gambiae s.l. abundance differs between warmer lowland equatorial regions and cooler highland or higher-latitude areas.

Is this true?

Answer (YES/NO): YES